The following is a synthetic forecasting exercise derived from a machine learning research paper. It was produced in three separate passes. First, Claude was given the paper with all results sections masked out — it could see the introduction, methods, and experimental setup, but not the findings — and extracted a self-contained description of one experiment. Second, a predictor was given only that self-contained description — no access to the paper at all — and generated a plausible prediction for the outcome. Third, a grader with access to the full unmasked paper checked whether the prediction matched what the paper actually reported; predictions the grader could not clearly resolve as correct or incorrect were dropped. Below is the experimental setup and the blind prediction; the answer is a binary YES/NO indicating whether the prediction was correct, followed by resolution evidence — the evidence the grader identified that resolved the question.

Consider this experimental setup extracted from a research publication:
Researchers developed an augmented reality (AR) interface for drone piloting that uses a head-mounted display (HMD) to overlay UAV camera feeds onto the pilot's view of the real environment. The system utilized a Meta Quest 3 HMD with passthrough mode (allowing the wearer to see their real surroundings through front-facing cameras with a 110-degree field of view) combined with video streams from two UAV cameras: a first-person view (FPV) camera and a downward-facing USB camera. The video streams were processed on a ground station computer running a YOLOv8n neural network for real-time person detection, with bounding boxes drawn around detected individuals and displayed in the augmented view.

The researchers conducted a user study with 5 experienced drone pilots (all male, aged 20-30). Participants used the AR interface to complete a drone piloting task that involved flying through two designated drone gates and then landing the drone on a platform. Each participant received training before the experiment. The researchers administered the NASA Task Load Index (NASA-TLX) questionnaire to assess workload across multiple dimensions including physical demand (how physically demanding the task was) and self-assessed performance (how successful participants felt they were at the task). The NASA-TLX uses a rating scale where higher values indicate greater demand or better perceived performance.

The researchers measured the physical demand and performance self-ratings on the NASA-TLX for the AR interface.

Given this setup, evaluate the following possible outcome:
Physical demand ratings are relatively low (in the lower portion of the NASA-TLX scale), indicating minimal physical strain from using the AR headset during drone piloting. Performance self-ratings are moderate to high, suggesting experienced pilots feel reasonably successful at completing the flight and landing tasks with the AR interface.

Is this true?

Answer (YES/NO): YES